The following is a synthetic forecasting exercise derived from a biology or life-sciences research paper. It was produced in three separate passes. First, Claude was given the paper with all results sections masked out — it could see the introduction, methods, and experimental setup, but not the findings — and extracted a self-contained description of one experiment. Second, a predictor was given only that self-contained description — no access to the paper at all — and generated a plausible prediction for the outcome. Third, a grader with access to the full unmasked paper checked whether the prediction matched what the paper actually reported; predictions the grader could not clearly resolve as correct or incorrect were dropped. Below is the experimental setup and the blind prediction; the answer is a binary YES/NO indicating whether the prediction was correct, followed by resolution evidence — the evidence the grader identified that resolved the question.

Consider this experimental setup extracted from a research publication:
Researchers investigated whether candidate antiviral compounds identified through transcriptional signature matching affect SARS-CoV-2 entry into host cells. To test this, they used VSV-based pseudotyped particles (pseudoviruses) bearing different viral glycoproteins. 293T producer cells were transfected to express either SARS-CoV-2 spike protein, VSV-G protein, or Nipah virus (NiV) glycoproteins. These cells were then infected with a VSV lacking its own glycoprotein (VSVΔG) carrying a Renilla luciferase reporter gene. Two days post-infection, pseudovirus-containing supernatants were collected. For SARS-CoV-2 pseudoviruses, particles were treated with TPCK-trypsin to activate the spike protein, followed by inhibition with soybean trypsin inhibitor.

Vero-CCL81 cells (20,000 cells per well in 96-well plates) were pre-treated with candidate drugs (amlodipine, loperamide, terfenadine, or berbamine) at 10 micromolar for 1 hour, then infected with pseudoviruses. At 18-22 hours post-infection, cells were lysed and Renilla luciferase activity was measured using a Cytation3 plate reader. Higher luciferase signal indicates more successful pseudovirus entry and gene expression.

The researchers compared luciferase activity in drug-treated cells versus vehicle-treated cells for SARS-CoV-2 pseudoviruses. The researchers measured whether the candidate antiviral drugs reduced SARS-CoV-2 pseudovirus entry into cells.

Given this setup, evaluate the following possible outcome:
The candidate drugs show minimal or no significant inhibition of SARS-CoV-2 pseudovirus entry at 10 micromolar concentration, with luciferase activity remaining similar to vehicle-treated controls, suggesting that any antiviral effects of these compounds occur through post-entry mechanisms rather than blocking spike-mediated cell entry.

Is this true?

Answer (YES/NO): YES